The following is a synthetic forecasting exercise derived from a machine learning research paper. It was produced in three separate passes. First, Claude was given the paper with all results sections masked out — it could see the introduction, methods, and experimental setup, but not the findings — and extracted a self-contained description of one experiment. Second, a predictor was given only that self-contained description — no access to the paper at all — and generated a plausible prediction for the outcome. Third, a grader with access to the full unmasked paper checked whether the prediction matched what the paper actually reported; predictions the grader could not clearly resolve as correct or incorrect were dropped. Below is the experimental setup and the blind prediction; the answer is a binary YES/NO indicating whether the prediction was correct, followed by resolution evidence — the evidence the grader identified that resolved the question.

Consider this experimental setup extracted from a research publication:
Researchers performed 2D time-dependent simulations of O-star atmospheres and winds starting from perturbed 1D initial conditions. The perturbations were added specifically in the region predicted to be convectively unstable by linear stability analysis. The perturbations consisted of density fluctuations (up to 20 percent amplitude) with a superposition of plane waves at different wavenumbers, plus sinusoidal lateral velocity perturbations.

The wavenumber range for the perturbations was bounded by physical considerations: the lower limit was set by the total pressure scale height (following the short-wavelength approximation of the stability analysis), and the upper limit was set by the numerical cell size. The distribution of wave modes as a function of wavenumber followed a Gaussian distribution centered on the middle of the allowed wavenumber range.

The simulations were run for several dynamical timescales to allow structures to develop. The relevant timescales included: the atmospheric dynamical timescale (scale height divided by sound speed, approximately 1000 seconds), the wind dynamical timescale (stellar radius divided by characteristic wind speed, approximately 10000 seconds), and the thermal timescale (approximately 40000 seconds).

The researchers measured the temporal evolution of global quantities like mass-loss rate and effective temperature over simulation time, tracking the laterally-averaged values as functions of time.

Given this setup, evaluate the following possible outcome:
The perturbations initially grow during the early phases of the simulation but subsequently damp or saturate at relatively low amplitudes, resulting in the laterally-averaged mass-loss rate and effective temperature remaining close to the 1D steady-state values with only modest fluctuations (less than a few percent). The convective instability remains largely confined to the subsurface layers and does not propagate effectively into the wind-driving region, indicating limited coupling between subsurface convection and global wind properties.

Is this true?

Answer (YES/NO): NO